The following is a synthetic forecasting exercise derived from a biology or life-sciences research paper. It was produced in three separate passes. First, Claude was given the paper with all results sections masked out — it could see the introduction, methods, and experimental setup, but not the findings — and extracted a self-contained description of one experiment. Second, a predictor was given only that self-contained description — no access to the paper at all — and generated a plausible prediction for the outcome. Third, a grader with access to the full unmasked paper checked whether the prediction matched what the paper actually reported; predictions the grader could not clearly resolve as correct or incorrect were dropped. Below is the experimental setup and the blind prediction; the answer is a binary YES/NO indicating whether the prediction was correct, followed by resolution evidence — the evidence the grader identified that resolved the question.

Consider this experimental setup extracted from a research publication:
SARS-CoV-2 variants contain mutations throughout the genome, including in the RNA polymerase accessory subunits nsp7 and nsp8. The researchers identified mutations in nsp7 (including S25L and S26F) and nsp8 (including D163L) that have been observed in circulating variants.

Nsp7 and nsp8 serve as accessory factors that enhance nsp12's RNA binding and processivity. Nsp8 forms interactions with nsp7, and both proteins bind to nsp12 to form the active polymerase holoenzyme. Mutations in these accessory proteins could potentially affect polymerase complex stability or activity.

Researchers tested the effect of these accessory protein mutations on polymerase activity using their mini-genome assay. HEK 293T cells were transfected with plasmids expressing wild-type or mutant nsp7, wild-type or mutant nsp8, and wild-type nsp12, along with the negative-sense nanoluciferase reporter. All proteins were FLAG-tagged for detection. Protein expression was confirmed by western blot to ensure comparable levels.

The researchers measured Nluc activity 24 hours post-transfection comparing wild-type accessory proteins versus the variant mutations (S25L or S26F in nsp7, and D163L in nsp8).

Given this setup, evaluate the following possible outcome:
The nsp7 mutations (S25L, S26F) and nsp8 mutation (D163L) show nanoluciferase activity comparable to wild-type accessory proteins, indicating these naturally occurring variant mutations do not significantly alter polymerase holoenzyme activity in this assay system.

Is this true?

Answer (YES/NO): YES